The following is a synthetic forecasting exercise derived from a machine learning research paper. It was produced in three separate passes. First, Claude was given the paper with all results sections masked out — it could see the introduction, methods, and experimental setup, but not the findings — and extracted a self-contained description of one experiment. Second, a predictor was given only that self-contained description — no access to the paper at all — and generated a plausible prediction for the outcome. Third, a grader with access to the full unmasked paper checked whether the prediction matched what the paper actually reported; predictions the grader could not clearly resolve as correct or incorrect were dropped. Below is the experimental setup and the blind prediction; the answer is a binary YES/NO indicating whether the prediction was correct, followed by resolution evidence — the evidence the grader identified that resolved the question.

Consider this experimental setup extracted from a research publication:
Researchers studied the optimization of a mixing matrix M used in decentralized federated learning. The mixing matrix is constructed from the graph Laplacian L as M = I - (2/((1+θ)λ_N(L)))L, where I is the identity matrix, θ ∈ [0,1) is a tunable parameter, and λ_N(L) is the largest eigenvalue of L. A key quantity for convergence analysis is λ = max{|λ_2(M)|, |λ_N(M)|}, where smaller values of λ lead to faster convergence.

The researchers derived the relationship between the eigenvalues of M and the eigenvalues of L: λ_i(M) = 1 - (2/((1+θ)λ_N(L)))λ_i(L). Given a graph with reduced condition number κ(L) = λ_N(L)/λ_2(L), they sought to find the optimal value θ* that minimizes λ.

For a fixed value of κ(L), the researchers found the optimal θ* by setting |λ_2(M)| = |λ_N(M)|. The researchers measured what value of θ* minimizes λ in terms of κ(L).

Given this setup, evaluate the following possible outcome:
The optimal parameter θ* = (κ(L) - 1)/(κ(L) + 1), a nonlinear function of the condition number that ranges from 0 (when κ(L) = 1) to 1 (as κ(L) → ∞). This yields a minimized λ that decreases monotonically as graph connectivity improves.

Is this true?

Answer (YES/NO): NO